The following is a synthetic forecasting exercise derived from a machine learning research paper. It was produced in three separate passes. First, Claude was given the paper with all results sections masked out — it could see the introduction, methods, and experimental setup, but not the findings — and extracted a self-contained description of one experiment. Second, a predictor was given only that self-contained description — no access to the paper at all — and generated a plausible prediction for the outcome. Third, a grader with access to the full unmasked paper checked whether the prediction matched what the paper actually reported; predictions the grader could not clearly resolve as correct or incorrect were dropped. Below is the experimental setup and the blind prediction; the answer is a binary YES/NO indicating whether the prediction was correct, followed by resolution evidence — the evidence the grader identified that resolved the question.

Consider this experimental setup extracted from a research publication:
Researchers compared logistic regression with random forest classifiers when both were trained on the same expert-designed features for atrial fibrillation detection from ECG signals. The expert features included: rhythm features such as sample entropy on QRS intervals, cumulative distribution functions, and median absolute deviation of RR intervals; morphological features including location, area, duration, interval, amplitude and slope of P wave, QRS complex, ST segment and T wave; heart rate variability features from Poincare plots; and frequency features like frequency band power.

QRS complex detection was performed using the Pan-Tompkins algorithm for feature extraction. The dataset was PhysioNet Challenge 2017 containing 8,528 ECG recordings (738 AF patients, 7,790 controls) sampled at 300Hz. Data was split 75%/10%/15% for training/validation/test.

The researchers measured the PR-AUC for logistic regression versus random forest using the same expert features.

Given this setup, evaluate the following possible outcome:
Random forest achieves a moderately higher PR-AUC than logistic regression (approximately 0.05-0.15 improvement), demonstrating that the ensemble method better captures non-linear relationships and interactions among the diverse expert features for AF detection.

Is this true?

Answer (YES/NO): NO